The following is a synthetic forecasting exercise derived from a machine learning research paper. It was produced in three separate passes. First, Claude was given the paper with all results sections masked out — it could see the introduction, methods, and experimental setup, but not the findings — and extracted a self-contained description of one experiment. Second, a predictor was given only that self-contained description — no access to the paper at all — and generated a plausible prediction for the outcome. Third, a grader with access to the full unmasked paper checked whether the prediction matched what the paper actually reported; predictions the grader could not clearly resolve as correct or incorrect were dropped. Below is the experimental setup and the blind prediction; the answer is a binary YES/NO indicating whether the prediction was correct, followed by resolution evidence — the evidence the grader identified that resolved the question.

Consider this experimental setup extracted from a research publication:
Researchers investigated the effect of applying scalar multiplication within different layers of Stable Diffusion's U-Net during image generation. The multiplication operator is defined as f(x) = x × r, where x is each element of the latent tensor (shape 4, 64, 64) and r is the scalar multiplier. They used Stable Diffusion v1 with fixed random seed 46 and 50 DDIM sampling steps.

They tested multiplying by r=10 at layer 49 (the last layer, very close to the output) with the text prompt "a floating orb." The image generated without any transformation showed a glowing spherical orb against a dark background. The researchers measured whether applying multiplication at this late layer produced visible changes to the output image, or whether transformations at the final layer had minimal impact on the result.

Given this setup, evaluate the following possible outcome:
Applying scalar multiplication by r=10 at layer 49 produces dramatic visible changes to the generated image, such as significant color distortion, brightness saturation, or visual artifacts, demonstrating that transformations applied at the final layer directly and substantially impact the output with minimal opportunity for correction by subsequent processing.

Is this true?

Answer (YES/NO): NO